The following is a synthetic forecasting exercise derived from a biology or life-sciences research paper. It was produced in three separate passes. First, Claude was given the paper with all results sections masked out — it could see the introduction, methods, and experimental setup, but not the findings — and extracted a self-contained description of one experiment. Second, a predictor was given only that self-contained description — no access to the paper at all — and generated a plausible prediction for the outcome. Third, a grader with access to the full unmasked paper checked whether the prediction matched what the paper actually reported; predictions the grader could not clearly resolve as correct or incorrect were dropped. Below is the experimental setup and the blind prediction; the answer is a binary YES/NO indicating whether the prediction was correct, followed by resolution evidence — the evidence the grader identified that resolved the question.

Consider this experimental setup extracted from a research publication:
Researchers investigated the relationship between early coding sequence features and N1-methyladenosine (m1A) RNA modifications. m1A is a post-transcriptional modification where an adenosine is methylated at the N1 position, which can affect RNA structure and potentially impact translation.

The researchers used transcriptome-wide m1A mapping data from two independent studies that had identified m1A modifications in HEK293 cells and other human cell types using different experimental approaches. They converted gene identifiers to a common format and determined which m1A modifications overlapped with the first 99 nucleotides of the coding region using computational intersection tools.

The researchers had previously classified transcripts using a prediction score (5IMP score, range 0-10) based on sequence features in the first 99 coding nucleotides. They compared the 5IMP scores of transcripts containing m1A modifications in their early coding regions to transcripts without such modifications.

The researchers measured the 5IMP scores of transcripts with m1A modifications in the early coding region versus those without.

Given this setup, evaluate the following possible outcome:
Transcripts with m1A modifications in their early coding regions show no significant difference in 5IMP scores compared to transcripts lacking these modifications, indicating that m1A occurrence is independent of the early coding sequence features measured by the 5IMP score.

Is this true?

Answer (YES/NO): NO